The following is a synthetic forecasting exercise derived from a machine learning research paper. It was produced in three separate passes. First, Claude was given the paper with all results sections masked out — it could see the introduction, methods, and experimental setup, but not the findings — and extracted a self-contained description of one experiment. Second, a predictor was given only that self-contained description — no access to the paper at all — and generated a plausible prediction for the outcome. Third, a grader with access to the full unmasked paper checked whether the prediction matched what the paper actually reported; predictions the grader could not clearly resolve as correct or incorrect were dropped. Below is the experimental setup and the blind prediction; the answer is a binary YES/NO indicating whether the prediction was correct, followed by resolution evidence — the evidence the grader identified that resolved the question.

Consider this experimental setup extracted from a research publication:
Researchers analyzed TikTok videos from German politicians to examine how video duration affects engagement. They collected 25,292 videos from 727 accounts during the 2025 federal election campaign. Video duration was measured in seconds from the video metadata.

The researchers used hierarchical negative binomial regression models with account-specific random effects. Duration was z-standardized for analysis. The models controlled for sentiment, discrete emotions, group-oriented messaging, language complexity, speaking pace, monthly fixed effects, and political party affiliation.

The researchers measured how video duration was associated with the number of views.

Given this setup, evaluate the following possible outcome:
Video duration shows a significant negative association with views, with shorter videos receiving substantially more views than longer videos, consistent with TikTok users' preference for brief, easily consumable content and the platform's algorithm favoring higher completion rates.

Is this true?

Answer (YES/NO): NO